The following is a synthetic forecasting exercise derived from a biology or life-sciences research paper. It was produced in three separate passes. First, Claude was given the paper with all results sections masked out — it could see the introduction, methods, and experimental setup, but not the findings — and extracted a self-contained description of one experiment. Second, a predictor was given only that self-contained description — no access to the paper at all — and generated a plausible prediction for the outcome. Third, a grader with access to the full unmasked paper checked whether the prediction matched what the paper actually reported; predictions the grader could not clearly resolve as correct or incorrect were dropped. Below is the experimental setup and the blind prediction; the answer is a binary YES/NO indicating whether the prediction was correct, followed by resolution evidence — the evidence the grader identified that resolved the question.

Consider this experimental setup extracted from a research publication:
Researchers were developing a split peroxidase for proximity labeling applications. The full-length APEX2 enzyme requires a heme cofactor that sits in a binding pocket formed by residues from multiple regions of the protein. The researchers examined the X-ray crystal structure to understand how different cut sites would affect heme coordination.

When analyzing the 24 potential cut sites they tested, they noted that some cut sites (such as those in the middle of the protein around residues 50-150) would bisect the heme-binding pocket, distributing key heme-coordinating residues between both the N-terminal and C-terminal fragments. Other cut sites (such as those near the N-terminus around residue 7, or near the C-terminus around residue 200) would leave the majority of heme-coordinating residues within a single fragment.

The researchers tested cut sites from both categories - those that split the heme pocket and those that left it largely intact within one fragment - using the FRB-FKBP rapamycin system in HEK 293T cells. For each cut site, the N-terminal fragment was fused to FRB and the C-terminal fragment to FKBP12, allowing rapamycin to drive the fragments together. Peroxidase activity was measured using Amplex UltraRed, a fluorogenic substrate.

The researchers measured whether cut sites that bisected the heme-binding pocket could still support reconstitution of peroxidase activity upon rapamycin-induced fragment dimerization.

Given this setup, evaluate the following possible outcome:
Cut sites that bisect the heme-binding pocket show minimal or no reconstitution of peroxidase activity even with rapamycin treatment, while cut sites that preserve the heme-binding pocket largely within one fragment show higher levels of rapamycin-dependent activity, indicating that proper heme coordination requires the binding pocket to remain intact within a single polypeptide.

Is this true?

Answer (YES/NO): YES